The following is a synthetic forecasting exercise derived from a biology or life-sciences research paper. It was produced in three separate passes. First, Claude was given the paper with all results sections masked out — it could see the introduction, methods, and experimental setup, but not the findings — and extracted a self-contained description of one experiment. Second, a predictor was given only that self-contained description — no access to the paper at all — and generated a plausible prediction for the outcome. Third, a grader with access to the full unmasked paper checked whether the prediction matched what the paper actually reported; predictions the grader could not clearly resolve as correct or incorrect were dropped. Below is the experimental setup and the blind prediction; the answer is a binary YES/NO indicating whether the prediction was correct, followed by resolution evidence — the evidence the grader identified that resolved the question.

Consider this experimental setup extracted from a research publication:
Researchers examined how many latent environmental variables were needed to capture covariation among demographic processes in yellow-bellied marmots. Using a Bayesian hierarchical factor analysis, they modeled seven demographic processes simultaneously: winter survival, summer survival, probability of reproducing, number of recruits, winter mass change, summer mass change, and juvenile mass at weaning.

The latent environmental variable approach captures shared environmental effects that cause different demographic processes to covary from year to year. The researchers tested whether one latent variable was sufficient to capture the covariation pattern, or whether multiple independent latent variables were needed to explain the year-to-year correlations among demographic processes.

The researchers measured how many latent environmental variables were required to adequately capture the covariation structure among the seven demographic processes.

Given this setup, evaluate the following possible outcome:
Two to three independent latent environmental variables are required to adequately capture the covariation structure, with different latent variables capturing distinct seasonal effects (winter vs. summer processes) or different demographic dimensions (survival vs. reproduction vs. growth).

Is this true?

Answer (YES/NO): NO